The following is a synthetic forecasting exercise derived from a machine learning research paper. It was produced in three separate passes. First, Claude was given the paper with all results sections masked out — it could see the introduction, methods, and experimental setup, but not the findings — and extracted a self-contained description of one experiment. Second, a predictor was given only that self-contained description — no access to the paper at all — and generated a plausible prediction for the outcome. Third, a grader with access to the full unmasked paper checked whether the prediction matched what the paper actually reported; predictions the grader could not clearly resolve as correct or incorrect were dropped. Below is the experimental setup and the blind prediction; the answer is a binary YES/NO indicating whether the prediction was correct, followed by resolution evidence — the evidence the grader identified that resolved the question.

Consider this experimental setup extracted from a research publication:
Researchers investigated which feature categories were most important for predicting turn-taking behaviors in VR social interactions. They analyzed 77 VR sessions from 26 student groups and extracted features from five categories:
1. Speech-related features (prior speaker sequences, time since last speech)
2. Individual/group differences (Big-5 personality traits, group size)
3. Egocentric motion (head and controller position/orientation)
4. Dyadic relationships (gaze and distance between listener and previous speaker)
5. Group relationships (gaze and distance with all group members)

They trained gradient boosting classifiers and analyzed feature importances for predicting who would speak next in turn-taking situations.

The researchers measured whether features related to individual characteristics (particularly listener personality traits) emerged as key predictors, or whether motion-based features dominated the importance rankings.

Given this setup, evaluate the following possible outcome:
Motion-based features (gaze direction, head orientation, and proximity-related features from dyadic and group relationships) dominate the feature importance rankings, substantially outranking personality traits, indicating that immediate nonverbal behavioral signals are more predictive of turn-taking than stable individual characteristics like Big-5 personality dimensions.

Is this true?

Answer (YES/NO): NO